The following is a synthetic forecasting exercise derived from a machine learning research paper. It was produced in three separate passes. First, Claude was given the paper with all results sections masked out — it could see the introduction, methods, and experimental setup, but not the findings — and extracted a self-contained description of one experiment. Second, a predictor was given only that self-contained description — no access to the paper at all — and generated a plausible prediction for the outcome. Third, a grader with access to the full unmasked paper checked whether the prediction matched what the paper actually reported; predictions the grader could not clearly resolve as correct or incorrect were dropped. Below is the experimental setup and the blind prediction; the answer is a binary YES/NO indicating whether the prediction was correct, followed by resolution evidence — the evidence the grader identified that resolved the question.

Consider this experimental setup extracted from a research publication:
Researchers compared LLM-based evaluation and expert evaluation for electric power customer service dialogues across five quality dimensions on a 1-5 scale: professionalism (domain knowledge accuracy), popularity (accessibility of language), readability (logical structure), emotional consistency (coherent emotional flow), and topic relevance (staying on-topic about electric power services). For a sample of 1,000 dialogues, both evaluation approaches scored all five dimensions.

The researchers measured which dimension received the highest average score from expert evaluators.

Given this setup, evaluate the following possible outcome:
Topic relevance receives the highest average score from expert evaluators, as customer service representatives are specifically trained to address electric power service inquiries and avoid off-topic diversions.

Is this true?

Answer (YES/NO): NO